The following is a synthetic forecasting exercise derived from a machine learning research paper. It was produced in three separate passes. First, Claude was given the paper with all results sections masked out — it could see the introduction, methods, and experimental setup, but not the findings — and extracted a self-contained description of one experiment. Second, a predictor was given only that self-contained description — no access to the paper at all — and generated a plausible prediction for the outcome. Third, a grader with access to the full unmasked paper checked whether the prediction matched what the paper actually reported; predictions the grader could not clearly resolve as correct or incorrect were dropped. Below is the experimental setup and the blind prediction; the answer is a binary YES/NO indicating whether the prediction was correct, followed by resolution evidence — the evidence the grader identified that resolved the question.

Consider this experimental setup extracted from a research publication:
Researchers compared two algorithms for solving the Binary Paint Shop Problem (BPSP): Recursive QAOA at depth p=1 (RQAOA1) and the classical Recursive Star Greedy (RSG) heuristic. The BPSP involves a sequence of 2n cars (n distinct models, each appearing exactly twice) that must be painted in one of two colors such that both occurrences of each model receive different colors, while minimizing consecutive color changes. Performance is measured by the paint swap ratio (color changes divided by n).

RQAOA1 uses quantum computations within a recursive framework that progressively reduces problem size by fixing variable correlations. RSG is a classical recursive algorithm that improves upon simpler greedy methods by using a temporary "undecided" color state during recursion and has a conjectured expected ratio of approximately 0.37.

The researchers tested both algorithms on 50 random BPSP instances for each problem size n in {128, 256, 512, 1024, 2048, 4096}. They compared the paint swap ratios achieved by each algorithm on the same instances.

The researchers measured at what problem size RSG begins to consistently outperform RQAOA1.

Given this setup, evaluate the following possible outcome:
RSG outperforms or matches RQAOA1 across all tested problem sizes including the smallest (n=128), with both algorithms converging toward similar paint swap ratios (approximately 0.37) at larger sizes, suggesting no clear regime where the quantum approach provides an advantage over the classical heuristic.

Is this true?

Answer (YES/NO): NO